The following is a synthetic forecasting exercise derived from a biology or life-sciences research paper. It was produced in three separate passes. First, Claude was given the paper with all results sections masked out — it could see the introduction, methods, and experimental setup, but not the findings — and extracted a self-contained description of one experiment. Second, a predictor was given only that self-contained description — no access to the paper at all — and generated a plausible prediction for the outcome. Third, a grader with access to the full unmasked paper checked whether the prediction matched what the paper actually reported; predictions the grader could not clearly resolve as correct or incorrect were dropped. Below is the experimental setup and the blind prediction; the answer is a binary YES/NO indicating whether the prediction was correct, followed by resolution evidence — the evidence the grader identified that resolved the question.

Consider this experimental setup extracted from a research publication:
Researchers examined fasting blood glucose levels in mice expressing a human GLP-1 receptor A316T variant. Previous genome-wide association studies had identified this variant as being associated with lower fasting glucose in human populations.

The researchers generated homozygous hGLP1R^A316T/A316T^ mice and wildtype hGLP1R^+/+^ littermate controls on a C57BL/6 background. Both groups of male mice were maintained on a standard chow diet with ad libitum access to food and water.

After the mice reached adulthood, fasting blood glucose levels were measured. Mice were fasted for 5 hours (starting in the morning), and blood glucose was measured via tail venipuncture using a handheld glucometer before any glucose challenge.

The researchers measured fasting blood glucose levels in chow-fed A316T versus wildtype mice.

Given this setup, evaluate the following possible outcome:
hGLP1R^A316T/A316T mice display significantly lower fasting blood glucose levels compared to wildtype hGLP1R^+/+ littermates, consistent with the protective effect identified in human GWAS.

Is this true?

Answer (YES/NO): YES